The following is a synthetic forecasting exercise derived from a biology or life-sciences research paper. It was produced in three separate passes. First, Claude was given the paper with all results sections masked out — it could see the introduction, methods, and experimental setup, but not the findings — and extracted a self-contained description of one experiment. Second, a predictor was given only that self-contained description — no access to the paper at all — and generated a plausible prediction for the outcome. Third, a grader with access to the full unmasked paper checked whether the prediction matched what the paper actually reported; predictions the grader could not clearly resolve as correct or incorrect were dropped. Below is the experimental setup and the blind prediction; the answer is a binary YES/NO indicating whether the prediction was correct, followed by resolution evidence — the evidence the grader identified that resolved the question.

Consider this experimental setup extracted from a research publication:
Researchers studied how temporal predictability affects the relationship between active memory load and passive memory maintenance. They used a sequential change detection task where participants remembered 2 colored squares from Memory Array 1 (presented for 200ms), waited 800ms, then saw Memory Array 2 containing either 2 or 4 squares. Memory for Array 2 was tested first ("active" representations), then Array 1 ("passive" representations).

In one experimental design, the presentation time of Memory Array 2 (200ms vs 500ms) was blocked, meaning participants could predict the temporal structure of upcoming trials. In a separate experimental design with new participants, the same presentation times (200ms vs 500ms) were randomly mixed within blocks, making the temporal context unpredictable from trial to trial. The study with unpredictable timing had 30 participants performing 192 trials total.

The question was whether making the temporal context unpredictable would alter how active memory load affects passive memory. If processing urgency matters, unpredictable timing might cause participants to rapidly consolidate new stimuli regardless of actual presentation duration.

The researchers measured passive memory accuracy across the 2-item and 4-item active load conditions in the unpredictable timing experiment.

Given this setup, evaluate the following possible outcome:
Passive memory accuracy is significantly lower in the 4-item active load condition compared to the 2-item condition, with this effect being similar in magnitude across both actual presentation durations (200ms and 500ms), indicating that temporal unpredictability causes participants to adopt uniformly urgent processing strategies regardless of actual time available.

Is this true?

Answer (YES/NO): YES